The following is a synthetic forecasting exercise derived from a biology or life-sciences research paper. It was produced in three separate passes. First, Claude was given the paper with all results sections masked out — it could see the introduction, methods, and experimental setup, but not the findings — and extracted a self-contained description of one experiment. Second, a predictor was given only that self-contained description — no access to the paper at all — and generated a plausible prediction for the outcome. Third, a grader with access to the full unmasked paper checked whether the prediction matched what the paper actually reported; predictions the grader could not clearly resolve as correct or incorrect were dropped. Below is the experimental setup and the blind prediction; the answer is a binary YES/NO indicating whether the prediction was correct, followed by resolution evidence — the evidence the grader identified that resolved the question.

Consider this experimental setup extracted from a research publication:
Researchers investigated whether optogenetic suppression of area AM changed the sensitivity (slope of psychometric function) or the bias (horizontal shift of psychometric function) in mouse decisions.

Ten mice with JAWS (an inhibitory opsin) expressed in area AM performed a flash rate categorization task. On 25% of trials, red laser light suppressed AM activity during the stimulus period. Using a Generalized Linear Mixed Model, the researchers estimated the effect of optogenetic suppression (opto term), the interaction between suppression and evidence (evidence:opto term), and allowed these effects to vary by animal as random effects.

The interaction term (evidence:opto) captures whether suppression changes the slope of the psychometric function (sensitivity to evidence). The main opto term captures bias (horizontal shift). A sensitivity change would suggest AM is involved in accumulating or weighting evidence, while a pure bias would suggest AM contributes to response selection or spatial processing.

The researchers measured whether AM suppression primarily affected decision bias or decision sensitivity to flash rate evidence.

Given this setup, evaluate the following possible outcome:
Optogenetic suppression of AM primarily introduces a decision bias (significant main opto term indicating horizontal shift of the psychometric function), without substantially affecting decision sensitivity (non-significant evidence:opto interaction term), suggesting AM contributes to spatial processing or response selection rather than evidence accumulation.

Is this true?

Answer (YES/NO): NO